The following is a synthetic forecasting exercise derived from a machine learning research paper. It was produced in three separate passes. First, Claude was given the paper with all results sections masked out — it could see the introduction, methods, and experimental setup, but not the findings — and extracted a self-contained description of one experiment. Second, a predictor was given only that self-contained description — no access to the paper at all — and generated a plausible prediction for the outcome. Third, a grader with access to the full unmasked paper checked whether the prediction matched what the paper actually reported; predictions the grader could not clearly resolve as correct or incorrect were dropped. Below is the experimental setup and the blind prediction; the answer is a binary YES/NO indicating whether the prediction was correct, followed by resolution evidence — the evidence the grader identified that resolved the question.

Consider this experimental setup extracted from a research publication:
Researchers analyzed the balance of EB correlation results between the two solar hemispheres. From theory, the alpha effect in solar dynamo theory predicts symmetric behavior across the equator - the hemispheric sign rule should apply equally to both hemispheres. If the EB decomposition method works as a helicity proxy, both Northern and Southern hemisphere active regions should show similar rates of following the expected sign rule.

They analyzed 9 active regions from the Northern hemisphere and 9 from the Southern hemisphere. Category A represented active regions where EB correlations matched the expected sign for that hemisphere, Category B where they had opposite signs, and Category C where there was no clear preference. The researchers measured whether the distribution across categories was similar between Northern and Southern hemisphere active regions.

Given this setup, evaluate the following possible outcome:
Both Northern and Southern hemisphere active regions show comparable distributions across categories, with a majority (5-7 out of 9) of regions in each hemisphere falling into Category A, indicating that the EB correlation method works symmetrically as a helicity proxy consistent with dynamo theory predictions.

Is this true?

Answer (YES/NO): YES